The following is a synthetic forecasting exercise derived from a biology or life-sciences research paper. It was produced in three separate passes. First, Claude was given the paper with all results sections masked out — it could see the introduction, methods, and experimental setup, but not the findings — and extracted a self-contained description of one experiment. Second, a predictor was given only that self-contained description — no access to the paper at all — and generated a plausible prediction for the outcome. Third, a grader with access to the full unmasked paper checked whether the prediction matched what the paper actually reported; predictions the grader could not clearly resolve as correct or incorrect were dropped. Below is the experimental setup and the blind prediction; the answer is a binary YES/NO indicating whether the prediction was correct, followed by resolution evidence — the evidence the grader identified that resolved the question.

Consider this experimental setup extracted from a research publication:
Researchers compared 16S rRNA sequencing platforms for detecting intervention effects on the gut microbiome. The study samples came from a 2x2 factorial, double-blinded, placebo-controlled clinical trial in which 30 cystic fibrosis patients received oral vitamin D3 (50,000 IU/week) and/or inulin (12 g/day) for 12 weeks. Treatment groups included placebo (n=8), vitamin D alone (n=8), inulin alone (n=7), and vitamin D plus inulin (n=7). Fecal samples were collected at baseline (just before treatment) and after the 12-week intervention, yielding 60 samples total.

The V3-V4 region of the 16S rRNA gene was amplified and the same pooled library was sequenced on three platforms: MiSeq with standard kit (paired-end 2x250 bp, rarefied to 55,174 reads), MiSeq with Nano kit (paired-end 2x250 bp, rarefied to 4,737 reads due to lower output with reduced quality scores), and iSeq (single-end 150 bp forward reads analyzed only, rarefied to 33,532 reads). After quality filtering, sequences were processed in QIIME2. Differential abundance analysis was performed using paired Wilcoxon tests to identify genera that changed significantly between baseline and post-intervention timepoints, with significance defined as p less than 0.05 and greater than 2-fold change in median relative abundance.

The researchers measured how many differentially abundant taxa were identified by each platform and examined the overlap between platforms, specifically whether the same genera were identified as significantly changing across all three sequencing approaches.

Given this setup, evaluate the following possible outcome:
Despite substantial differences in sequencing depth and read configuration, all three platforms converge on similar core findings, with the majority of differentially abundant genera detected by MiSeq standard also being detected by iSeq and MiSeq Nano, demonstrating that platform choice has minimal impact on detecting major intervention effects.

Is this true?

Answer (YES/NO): NO